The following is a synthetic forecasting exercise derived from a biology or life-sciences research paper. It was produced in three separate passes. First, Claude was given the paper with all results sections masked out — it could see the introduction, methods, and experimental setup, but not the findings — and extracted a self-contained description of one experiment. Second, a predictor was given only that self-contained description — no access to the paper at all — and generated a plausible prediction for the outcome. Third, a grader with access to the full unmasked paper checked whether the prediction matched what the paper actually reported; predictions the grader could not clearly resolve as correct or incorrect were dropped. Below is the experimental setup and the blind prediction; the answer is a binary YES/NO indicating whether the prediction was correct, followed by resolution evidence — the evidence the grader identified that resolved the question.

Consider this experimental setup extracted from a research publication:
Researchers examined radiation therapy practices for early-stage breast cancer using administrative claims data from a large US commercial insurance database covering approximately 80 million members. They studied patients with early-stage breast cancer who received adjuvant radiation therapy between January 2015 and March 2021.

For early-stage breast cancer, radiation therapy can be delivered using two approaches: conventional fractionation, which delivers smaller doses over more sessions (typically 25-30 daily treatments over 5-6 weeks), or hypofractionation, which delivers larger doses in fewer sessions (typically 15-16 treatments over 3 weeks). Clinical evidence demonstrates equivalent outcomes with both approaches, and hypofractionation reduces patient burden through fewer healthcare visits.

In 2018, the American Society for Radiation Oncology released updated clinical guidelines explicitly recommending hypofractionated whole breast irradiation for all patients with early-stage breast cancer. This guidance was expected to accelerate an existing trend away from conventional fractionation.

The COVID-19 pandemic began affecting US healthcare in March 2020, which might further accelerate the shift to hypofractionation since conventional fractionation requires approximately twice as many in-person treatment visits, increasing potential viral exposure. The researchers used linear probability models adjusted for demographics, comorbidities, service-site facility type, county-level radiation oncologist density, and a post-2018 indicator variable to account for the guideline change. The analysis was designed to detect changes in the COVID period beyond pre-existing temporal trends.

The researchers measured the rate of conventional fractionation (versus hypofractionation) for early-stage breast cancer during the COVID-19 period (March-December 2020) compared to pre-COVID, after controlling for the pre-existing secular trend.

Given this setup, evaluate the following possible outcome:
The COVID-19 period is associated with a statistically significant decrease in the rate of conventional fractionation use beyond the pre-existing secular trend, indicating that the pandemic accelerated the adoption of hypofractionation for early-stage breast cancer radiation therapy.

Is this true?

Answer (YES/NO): NO